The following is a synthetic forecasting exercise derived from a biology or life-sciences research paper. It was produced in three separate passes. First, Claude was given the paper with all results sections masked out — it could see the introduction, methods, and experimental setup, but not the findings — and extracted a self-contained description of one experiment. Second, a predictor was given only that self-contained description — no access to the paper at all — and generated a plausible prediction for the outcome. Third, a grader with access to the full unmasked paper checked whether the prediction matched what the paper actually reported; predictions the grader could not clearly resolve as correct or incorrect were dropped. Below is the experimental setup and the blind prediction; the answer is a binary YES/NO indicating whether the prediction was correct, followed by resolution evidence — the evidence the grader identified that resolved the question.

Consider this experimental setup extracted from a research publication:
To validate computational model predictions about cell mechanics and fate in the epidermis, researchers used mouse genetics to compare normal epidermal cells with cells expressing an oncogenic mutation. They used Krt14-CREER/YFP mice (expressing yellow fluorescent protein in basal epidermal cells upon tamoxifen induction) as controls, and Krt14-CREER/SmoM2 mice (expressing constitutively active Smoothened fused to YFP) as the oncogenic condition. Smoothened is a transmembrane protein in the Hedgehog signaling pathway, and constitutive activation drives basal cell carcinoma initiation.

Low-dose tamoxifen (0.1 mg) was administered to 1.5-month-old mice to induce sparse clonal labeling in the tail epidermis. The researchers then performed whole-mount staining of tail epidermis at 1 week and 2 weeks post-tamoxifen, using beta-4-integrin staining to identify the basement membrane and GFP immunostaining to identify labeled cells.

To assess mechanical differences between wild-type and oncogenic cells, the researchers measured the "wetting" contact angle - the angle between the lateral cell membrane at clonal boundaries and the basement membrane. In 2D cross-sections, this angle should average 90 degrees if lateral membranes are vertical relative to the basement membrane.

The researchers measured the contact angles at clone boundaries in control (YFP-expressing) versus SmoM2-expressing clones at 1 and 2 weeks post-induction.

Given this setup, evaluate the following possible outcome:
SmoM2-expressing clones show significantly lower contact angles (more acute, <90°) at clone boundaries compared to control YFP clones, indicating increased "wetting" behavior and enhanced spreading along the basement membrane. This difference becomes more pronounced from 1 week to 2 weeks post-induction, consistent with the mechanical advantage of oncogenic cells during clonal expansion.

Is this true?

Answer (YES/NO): YES